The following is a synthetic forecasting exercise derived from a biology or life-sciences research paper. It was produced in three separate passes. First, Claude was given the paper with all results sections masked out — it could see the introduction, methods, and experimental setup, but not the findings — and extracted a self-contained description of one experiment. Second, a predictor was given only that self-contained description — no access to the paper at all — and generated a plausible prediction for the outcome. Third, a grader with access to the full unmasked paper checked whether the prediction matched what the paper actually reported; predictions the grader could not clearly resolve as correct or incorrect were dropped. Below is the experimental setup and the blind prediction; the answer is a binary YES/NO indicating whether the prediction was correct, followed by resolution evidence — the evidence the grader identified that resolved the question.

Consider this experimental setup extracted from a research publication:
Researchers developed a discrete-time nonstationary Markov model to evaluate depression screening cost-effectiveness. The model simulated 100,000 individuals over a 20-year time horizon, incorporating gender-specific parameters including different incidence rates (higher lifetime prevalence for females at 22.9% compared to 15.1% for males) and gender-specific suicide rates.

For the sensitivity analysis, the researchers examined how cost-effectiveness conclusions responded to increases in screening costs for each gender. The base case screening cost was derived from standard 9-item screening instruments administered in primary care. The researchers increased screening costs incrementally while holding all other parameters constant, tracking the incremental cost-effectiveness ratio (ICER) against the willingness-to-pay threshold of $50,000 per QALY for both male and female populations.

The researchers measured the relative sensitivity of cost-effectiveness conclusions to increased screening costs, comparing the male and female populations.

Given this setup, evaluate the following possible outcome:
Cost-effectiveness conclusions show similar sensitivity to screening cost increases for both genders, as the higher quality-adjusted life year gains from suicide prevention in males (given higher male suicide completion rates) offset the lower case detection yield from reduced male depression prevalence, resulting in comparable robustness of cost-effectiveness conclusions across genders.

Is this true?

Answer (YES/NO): NO